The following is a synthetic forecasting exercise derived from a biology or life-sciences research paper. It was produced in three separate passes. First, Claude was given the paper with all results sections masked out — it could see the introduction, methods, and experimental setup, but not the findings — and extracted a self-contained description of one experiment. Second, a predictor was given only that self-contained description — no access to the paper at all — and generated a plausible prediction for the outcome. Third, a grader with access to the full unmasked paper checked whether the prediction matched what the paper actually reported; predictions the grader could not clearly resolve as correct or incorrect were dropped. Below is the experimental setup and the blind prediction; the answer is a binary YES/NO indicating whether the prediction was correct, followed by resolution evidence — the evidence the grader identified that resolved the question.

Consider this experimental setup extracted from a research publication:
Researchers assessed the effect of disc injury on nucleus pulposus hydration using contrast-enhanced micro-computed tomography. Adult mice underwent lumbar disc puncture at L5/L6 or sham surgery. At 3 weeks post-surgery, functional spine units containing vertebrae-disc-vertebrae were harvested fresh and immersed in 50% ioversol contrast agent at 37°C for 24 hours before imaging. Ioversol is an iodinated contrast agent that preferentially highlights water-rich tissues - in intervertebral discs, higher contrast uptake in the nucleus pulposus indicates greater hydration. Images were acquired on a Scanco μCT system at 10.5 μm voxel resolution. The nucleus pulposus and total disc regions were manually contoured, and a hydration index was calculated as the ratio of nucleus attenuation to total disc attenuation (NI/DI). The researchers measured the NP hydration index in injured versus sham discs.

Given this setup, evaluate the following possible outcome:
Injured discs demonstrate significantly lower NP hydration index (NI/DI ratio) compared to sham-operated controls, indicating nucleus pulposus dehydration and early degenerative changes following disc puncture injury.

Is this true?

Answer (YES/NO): YES